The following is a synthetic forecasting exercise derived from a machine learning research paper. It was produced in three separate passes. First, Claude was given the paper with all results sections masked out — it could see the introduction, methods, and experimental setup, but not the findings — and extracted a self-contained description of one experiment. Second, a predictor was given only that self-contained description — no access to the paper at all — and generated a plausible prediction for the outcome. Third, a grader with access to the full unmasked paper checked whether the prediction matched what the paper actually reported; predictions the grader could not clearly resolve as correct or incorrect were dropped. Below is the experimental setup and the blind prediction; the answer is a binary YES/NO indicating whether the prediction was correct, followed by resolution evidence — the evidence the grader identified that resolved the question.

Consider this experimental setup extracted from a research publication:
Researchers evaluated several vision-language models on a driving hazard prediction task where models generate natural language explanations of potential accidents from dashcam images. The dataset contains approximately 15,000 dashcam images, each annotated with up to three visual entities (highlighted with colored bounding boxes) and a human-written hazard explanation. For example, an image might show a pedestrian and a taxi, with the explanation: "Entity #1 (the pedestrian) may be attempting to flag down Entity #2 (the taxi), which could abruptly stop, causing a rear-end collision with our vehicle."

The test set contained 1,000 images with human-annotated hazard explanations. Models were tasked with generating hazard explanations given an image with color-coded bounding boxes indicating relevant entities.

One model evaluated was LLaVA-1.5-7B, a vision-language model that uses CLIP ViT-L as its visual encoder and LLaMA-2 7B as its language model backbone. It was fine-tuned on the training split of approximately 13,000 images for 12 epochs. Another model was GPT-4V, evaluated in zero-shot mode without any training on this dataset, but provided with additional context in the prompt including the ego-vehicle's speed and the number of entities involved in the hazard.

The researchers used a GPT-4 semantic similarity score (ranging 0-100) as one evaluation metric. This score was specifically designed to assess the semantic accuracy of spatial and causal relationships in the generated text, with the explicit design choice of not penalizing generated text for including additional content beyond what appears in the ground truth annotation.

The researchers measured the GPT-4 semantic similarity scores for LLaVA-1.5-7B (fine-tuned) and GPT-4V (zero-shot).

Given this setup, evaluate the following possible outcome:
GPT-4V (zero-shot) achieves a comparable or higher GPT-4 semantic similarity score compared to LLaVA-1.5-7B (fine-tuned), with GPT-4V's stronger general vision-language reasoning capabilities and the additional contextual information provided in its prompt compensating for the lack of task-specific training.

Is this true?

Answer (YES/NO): NO